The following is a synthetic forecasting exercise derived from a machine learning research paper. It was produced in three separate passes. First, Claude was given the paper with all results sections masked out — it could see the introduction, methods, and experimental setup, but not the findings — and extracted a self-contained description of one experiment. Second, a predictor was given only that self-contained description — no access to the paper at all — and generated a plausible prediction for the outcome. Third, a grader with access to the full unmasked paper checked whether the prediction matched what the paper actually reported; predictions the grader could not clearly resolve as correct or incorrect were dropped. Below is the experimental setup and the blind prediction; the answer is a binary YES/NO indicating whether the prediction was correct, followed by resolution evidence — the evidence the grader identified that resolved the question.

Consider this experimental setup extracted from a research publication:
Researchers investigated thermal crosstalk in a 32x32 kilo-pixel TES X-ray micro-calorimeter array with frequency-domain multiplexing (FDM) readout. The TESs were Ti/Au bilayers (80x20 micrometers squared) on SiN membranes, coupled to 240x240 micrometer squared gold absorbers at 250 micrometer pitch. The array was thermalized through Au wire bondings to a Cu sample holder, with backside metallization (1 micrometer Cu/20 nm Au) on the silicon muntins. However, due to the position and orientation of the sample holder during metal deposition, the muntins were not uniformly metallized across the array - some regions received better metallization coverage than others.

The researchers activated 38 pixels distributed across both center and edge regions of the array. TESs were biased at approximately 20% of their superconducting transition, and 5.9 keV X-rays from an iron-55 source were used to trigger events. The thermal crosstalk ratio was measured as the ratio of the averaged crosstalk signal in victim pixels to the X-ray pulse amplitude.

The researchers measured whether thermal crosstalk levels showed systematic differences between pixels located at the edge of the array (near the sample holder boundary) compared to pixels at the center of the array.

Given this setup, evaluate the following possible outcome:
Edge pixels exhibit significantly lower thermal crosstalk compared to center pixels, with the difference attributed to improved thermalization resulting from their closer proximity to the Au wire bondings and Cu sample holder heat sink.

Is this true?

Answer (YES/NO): NO